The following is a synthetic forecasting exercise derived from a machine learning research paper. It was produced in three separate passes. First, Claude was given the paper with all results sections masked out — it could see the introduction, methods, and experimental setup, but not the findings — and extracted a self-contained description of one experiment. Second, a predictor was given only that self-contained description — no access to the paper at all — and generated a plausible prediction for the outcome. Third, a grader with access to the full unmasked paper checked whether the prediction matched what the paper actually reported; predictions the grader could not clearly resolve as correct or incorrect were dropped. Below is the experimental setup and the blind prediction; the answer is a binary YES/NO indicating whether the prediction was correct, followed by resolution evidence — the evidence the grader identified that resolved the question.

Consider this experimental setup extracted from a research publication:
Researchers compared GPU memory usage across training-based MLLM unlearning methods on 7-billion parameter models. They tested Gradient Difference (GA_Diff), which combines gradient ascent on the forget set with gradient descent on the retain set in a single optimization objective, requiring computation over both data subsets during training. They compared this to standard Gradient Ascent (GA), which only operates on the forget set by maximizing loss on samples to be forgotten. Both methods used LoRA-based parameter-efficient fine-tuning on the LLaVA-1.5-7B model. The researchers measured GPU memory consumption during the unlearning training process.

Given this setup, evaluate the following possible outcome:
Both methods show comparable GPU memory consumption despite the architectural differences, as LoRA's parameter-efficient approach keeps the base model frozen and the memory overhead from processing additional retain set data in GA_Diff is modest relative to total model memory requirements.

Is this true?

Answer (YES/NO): NO